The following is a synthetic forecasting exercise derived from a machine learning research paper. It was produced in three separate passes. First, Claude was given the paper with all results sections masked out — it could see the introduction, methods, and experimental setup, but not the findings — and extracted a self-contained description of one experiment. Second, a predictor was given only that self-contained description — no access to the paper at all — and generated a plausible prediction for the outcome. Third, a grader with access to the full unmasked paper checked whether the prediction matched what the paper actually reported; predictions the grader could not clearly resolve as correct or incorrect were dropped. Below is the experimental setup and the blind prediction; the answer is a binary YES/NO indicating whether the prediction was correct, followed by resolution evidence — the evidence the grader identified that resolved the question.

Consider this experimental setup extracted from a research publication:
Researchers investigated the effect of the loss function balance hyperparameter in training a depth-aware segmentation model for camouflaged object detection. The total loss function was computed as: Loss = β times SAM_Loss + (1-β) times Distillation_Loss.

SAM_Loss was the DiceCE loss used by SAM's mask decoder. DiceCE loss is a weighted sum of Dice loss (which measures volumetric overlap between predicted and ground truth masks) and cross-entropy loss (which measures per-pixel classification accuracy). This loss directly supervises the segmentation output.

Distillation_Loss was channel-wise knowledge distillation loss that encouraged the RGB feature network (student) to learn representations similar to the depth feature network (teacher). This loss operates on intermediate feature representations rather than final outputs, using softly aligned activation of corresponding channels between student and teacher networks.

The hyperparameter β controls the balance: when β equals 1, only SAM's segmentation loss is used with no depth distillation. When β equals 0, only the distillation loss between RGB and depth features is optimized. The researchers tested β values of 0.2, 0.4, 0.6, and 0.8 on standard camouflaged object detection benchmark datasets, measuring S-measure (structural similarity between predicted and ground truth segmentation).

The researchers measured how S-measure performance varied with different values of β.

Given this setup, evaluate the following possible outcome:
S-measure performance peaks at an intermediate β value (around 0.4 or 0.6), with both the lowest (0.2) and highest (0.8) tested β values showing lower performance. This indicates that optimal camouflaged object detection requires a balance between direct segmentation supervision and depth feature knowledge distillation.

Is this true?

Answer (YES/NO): NO